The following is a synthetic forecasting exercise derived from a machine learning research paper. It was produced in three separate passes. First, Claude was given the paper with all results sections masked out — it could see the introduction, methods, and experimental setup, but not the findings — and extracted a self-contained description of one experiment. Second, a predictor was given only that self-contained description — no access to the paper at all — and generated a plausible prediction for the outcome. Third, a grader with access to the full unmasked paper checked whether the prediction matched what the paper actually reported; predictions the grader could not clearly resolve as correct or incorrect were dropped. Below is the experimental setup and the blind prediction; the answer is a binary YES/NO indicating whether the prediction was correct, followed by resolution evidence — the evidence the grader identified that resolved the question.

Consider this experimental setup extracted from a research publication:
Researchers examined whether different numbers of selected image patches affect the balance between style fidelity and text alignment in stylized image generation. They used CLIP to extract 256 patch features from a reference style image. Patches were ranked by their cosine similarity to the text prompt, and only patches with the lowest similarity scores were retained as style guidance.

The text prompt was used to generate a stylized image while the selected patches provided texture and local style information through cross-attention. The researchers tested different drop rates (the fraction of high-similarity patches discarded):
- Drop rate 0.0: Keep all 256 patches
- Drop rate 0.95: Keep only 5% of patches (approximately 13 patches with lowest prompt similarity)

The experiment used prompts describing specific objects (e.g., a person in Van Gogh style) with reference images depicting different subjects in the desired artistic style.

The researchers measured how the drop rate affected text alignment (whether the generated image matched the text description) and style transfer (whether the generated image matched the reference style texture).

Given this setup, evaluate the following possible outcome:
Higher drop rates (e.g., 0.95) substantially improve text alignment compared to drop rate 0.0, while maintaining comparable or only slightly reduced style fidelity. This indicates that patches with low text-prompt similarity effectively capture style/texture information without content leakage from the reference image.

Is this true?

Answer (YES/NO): YES